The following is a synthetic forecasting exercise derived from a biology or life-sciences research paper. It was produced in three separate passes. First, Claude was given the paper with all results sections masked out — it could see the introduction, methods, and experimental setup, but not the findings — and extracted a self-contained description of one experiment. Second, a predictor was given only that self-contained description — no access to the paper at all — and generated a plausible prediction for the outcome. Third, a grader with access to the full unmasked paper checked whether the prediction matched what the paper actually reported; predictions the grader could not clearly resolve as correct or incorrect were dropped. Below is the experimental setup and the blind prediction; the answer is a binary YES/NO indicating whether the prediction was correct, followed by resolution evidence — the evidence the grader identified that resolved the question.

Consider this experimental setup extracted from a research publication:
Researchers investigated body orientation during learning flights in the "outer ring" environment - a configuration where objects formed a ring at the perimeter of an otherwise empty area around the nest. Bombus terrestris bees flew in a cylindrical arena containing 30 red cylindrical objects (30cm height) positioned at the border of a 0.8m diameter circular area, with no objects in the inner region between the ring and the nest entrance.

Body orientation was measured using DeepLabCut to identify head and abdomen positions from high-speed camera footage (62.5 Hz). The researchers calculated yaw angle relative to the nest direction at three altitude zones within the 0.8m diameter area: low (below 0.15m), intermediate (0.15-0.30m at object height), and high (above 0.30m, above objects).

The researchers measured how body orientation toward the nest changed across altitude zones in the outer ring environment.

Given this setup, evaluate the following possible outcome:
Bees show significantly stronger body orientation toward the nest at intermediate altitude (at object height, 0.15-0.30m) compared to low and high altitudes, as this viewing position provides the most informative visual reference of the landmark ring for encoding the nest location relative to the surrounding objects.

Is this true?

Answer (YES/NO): YES